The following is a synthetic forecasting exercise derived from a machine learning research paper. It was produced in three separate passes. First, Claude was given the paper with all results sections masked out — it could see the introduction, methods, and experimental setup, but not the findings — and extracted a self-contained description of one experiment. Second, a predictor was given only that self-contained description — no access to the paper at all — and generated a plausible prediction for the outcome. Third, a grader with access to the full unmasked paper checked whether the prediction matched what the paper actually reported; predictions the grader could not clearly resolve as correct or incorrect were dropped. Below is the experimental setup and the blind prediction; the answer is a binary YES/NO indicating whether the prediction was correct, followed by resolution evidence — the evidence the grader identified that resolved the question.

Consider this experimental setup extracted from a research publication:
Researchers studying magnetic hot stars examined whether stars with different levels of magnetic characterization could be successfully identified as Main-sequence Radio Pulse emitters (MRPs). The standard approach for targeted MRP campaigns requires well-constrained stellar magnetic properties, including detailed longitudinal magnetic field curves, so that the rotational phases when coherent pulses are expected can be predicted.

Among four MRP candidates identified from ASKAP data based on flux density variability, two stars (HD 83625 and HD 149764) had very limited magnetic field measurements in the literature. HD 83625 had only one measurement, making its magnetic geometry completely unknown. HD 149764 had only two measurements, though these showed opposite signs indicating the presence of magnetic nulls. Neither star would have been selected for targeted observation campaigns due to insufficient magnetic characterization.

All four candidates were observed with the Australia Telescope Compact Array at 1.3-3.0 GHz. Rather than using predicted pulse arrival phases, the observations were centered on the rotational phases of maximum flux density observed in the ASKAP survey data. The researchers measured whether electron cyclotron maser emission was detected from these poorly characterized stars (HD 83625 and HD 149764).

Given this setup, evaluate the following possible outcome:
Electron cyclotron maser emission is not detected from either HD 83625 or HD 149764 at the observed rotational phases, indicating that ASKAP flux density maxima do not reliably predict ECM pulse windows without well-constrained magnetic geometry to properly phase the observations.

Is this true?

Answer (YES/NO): NO